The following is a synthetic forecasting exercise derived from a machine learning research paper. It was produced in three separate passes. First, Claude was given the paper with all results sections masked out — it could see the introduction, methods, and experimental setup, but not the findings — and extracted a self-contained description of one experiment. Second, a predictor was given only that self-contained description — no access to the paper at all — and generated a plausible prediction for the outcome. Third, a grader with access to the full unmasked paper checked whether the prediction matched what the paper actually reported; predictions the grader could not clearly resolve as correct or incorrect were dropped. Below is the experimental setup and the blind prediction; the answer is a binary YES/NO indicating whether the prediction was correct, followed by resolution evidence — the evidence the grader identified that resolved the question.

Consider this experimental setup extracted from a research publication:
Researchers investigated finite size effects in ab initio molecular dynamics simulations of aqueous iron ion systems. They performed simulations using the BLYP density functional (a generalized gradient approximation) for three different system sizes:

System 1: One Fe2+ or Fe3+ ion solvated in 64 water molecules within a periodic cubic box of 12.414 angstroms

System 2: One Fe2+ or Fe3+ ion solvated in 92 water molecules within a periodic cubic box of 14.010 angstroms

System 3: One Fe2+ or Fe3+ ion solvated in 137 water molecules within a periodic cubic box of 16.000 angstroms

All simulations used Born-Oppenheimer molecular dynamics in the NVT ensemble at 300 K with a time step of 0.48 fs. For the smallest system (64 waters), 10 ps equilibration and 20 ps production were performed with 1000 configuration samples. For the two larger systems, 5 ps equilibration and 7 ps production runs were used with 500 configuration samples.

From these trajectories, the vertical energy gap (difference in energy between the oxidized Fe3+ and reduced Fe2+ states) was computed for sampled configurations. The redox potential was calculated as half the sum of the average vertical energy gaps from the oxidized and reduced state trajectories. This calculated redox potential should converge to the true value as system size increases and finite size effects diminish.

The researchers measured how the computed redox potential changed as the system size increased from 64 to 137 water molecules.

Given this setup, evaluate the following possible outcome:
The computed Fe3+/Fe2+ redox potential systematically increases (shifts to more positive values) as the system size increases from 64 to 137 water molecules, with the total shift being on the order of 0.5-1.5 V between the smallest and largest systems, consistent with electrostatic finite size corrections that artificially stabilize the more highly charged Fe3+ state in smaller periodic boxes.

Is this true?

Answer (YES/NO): NO